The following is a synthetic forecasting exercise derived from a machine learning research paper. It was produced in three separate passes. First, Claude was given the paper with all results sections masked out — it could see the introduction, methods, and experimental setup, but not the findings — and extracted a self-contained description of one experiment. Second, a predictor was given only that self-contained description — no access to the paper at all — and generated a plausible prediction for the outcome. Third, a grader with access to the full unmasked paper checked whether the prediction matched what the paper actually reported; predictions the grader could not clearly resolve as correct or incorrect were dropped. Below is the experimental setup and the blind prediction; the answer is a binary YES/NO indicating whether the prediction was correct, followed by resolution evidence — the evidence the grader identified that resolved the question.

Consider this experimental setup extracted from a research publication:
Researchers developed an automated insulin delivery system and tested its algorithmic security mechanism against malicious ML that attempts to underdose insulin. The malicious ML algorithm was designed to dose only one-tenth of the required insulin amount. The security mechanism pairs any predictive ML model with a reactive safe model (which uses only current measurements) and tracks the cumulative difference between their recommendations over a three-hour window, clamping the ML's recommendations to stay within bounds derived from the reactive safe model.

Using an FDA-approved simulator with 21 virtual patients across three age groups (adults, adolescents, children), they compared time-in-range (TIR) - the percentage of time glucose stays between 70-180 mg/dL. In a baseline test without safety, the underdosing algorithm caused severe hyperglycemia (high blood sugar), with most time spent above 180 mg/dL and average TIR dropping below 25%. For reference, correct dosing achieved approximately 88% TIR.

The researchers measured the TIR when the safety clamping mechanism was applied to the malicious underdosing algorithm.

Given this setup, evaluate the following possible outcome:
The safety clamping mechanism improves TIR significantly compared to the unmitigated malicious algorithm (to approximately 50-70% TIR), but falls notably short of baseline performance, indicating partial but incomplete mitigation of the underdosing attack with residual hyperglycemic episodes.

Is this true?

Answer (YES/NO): NO